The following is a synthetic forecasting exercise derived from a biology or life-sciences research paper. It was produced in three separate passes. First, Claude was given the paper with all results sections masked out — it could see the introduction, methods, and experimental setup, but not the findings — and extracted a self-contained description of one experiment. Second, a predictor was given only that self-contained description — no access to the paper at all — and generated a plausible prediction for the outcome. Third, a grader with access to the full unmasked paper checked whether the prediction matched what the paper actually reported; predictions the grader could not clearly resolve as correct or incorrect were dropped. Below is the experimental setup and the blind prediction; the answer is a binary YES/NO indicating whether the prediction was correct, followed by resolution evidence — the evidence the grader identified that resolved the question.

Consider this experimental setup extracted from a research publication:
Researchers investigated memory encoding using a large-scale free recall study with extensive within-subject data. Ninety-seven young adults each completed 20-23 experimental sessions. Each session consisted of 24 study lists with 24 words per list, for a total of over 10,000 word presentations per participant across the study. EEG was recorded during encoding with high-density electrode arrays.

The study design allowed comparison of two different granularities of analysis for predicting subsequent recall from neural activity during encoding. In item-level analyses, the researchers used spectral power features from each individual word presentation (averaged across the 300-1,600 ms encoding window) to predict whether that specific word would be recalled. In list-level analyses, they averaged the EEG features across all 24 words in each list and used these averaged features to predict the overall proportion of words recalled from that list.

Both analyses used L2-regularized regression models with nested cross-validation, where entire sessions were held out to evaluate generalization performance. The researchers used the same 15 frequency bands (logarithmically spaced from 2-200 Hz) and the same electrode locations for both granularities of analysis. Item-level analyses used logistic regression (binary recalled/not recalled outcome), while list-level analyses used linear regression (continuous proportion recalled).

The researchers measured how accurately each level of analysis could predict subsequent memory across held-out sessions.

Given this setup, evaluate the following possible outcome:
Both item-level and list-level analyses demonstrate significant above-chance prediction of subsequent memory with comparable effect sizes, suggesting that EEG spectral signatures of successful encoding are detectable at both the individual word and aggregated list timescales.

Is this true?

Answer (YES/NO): NO